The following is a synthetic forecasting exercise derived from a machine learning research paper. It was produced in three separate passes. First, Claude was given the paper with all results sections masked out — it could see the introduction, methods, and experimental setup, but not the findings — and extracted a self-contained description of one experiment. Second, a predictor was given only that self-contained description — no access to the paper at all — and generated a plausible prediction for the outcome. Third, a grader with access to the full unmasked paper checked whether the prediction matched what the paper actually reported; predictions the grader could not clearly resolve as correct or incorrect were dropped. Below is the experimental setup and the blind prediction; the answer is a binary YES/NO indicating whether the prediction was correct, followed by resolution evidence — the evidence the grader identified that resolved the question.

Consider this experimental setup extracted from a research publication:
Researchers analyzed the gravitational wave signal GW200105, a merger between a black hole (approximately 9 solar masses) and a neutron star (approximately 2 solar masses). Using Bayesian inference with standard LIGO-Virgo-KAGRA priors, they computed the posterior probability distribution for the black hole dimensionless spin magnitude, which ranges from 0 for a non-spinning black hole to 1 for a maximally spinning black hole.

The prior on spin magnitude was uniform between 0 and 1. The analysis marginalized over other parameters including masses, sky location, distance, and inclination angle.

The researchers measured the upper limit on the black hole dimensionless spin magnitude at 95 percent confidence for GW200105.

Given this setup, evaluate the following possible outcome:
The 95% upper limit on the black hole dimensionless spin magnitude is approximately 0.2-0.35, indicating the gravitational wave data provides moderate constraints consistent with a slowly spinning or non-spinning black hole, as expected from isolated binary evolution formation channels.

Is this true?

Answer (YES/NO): YES